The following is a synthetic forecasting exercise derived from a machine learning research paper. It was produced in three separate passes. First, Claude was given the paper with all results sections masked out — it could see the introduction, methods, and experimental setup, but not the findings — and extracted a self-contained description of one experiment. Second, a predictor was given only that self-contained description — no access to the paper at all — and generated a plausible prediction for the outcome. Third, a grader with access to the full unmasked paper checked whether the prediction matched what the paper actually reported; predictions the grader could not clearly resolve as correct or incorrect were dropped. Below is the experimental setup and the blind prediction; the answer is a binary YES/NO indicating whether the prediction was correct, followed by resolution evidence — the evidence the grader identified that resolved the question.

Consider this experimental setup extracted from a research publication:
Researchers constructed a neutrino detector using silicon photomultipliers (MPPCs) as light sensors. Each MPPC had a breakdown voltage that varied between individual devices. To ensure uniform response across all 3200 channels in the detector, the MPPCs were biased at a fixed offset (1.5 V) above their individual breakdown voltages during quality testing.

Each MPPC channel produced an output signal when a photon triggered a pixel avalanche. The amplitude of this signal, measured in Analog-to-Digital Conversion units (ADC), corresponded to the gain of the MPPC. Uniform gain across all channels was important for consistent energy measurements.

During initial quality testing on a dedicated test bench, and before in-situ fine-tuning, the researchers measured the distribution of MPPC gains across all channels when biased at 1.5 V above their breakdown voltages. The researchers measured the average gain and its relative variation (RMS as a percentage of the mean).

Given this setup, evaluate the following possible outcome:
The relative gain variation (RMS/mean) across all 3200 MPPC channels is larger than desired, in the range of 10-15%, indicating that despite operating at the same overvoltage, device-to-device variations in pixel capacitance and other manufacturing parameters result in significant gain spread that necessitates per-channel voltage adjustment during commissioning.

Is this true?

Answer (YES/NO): NO